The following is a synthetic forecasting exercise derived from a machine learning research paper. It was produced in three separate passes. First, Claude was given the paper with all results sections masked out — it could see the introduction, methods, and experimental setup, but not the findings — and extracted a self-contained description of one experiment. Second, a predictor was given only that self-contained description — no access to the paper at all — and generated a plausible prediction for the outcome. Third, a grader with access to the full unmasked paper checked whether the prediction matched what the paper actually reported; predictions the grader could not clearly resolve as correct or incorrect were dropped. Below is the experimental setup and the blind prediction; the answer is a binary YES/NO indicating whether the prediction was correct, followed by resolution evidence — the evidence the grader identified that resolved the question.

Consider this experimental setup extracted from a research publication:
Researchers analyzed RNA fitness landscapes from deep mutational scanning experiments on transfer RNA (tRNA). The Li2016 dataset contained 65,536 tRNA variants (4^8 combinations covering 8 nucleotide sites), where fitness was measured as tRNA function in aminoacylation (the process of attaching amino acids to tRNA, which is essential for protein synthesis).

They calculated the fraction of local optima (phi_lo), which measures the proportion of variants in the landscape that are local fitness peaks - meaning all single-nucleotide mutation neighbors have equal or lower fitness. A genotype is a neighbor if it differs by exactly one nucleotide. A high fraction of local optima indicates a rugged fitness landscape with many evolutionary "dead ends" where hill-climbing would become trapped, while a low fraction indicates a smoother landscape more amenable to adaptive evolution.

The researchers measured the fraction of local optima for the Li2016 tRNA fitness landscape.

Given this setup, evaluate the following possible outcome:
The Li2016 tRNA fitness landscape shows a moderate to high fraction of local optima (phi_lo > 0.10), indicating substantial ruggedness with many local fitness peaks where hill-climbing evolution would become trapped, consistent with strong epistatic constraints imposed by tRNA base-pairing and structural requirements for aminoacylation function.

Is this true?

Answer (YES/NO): YES